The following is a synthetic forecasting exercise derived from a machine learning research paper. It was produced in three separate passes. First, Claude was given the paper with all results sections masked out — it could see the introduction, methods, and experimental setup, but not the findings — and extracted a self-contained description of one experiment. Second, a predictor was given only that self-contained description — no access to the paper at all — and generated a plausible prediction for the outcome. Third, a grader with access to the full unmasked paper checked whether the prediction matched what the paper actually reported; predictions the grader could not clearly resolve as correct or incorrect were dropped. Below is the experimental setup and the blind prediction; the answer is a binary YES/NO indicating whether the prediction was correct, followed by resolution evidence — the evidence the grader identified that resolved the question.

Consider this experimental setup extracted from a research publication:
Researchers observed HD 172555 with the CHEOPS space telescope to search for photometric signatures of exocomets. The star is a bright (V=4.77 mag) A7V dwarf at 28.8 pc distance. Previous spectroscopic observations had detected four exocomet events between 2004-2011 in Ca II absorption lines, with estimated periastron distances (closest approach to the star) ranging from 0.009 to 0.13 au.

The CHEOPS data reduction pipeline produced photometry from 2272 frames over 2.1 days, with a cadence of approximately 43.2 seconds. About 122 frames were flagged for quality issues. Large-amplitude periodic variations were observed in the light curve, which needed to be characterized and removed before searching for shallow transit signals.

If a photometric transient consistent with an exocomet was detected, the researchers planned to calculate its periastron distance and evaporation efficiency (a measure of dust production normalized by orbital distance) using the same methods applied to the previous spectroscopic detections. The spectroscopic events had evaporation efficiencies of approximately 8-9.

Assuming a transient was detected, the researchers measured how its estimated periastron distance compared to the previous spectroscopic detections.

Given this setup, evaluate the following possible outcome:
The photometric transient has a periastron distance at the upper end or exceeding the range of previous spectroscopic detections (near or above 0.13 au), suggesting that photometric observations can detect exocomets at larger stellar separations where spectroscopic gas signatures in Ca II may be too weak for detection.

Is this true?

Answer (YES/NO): NO